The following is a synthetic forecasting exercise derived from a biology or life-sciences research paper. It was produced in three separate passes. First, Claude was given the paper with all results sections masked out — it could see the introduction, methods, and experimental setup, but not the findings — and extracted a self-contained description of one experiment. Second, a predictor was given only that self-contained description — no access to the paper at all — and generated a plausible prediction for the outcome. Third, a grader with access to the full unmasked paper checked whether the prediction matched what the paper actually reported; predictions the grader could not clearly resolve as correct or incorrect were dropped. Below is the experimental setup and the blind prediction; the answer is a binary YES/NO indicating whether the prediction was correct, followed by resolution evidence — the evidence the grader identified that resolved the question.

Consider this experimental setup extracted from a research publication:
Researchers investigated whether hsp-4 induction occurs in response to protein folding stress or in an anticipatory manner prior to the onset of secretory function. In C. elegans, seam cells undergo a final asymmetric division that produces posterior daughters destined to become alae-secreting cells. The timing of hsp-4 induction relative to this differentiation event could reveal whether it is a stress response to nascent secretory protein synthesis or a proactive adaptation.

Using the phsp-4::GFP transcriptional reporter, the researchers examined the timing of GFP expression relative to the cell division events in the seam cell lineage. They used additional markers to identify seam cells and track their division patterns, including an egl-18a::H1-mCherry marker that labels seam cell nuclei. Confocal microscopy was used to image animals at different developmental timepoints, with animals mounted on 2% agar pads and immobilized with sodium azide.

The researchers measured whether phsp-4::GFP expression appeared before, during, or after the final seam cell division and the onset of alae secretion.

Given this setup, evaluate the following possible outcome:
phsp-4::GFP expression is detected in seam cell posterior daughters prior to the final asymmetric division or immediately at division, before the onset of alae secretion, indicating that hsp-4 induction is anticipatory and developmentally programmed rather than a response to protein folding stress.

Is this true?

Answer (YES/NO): YES